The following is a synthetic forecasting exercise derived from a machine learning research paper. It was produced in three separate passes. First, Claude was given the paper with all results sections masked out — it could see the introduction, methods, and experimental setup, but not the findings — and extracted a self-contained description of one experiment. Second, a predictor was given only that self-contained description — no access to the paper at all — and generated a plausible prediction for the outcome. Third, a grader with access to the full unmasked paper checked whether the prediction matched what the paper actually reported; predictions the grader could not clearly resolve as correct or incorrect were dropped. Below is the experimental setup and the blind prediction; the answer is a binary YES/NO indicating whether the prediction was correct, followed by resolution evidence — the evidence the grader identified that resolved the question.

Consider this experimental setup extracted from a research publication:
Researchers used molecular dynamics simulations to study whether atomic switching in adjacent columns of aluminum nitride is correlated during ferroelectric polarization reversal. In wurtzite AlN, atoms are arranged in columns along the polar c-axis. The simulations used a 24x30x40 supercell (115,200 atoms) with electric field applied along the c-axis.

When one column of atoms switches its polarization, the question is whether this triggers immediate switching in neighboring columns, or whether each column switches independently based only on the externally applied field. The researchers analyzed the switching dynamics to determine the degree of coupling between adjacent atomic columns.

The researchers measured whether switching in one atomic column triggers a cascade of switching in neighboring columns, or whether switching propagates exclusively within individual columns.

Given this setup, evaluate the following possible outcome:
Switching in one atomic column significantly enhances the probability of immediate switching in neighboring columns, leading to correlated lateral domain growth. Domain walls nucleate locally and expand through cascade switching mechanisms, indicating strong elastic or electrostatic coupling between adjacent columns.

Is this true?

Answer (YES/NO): NO